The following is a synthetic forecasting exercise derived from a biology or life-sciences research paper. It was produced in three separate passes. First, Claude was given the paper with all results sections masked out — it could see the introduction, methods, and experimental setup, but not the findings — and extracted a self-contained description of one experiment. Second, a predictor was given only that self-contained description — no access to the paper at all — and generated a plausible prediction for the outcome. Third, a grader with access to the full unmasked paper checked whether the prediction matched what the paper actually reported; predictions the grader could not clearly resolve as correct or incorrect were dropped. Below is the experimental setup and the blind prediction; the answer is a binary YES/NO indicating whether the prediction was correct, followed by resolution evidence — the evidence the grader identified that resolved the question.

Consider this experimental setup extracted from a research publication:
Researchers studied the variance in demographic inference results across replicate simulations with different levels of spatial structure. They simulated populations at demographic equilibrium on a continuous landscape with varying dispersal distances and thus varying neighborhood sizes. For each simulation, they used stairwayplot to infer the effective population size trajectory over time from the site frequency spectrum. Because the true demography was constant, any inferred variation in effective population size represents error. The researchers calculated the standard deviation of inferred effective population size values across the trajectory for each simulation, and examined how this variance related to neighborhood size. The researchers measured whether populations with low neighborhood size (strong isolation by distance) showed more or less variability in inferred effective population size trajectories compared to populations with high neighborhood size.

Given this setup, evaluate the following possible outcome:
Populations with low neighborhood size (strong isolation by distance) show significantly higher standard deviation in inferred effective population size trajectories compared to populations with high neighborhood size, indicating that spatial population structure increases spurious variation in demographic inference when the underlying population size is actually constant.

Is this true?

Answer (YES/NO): YES